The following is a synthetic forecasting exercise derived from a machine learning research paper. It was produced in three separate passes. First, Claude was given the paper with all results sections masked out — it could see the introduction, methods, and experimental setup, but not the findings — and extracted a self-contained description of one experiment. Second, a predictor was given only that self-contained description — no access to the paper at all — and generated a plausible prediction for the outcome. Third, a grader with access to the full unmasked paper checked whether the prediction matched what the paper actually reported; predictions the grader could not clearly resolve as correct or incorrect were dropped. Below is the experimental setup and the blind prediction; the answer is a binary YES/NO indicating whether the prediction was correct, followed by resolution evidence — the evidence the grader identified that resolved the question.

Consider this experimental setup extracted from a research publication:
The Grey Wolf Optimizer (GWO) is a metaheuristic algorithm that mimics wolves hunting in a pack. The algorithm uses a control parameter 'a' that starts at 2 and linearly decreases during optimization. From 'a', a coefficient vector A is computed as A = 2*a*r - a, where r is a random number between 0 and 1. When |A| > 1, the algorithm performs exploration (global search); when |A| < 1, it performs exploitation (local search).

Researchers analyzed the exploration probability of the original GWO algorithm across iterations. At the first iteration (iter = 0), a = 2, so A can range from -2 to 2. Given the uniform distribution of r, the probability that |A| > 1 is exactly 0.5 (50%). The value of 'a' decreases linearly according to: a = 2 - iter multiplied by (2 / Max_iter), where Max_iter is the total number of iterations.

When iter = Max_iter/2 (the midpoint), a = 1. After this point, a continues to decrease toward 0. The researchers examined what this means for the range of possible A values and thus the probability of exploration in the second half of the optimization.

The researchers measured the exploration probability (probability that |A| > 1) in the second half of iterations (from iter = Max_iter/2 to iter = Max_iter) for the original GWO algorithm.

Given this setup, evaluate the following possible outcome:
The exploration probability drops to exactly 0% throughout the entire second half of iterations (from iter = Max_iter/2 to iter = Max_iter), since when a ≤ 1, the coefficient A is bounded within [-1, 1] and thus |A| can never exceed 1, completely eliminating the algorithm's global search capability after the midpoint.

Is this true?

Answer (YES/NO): YES